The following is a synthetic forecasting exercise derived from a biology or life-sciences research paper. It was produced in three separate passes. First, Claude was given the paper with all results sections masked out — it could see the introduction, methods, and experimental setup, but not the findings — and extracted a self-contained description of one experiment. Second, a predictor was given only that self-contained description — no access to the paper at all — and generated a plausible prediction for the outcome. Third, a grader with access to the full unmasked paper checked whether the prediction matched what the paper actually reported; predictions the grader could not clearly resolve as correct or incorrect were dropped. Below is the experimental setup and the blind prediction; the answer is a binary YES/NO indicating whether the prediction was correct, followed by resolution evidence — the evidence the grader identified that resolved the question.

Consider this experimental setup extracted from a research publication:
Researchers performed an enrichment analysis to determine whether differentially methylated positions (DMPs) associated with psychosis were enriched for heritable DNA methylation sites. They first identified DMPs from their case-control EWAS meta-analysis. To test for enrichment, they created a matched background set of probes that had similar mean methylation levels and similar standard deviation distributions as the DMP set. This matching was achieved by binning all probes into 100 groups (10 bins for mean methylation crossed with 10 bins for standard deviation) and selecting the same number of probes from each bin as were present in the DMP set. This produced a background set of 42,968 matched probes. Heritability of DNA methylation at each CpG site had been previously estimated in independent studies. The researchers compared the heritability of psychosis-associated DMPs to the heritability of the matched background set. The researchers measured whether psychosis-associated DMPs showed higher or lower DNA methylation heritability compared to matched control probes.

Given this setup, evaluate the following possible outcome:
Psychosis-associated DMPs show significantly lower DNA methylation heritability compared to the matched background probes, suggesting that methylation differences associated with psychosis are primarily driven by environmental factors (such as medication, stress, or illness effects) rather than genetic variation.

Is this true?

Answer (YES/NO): NO